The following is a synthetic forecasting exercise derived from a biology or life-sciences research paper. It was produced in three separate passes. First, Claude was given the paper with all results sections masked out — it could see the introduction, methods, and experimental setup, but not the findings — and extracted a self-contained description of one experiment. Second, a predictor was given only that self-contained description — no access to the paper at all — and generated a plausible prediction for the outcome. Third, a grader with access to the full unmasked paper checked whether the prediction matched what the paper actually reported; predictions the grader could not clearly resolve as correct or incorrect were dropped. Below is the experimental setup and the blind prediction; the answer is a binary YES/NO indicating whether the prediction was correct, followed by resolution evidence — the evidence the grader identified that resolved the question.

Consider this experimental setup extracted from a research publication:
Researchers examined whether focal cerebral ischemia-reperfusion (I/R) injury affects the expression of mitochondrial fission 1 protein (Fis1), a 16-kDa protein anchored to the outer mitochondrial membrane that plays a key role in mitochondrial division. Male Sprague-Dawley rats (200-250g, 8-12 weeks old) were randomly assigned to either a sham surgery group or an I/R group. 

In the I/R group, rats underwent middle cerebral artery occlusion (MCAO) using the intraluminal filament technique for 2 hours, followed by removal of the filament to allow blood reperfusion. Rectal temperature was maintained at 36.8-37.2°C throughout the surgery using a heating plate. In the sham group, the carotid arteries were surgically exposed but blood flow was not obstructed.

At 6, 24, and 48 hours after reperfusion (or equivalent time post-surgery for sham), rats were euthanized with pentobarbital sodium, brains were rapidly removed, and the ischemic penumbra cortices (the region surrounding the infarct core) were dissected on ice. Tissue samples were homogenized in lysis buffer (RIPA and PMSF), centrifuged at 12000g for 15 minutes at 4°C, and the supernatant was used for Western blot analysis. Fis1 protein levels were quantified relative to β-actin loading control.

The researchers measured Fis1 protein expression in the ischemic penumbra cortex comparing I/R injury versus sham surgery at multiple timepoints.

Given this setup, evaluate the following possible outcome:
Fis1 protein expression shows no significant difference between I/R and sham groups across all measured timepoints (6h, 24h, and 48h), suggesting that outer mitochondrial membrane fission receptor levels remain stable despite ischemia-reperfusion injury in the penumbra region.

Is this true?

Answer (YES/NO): NO